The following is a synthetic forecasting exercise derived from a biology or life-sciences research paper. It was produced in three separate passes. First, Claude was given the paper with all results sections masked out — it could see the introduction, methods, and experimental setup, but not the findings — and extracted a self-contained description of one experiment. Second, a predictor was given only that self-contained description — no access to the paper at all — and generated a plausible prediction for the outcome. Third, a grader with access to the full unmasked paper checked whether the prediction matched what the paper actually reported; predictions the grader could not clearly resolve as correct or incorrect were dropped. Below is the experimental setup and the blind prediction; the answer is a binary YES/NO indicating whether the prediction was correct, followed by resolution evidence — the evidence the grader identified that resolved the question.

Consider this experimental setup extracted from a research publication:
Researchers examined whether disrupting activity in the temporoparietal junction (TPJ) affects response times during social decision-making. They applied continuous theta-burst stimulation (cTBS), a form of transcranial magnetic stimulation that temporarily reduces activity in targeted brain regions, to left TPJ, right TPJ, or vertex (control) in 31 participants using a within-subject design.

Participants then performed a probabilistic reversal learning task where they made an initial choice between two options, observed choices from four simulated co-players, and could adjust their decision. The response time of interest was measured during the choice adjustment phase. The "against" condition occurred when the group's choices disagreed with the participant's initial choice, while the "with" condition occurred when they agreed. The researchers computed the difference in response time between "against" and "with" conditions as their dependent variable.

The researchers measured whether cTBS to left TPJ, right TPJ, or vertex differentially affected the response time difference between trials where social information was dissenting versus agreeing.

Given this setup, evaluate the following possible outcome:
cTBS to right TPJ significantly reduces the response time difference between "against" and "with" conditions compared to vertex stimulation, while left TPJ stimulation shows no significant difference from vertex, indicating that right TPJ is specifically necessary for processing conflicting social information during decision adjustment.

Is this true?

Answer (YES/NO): NO